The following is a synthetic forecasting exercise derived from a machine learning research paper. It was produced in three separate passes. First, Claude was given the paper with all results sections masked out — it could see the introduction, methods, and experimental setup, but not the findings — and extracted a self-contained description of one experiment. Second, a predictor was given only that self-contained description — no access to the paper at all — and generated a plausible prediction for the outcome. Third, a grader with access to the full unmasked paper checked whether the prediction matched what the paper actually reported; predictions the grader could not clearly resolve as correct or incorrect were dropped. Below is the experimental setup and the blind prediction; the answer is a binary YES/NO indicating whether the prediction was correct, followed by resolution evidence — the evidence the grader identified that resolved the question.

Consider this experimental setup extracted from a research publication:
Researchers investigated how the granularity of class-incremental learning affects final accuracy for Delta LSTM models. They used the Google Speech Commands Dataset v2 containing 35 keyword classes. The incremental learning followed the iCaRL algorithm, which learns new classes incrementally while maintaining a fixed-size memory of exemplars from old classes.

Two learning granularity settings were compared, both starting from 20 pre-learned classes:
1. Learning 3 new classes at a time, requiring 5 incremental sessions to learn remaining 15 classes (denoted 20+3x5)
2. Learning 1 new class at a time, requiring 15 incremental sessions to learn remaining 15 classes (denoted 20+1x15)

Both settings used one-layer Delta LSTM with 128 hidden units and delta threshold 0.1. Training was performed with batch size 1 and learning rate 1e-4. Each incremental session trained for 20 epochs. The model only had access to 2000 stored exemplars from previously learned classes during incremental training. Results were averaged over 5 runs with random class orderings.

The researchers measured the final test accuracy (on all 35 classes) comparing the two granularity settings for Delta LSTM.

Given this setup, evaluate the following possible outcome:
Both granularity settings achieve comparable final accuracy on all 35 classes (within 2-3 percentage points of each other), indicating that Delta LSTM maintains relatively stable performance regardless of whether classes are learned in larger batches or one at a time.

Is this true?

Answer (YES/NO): NO